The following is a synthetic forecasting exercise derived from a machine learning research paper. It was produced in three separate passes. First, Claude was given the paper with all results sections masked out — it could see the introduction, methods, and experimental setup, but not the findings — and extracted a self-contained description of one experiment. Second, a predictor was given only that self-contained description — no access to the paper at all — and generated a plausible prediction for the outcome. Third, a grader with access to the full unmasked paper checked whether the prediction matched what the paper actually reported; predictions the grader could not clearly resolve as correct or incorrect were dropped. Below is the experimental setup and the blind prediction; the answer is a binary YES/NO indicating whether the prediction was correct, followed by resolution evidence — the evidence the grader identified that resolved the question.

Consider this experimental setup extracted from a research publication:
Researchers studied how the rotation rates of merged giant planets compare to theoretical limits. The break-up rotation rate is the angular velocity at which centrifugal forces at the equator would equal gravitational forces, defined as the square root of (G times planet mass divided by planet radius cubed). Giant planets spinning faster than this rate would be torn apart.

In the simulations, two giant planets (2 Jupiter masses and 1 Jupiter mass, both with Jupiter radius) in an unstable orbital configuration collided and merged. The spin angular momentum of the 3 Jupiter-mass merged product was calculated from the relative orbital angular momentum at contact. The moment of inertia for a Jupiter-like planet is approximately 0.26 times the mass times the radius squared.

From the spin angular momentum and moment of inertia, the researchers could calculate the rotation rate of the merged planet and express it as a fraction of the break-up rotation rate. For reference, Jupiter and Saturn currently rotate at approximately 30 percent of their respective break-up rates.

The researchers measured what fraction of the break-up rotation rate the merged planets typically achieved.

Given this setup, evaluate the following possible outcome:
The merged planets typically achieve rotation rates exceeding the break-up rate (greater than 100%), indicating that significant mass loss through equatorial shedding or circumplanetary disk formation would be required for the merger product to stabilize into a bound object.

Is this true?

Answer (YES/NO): YES